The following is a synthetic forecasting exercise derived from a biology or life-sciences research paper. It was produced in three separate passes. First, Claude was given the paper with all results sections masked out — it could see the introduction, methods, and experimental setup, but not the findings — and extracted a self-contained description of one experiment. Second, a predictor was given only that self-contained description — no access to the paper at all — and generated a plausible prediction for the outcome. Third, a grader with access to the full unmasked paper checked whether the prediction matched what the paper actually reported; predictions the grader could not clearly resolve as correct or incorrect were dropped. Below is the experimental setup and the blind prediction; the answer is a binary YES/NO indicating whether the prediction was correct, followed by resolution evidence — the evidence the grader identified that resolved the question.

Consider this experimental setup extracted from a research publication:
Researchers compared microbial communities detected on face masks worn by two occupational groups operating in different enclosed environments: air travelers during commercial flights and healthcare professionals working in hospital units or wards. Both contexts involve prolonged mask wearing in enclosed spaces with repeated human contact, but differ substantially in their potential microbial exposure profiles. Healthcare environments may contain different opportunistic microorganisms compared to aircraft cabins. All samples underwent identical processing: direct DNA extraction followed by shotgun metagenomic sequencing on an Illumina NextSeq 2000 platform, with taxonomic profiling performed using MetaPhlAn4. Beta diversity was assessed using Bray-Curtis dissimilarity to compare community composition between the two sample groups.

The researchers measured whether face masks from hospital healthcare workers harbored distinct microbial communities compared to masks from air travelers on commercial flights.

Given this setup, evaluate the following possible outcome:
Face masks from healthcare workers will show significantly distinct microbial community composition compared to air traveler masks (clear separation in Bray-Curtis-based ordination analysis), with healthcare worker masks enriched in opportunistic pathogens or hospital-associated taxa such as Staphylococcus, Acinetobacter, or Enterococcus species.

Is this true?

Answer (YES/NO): NO